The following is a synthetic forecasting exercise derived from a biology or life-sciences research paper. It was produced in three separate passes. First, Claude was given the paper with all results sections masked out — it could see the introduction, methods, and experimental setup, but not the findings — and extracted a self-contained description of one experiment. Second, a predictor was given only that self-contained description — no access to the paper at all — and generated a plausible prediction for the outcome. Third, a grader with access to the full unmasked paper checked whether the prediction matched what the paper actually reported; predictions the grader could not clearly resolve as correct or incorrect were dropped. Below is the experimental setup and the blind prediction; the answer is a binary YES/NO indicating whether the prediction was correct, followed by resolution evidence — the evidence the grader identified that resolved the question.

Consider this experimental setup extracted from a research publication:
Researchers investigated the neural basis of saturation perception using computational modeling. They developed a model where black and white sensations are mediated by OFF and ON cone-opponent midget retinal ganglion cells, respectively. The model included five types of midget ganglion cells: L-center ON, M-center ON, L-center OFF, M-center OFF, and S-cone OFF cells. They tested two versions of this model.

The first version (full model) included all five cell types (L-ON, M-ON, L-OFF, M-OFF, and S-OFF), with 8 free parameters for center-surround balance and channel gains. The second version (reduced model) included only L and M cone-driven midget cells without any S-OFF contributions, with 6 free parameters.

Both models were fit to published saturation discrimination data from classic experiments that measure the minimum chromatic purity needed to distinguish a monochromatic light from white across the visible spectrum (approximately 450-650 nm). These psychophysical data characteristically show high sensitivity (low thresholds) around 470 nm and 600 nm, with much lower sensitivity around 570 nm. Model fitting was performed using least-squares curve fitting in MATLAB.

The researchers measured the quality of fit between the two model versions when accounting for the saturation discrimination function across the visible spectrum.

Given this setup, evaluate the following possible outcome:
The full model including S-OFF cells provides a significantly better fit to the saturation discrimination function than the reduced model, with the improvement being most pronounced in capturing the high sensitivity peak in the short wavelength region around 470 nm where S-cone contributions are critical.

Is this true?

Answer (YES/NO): YES